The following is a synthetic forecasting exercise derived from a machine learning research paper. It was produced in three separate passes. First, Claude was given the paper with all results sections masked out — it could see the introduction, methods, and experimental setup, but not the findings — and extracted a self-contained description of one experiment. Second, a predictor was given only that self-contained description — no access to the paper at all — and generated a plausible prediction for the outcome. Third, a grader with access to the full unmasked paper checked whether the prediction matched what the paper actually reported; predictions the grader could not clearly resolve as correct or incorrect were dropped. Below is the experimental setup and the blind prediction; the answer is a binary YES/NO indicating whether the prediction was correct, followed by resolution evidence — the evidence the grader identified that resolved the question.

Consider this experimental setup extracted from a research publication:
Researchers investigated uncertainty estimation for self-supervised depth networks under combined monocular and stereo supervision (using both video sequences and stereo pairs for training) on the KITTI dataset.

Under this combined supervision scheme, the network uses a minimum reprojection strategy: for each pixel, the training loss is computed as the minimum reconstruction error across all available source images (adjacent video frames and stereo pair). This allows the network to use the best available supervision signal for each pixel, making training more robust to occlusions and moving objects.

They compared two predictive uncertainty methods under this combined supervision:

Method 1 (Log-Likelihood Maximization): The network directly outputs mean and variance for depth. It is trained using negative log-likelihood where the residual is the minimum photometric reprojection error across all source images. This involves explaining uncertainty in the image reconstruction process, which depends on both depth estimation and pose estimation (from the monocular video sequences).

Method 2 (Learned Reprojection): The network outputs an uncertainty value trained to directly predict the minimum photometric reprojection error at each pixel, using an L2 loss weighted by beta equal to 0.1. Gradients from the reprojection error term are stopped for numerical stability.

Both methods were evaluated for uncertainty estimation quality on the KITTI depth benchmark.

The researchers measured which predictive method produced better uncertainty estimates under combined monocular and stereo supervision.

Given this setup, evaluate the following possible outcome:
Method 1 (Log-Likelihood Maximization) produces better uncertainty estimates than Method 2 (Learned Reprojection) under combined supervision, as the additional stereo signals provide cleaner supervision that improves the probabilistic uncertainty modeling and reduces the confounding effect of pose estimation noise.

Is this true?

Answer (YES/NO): YES